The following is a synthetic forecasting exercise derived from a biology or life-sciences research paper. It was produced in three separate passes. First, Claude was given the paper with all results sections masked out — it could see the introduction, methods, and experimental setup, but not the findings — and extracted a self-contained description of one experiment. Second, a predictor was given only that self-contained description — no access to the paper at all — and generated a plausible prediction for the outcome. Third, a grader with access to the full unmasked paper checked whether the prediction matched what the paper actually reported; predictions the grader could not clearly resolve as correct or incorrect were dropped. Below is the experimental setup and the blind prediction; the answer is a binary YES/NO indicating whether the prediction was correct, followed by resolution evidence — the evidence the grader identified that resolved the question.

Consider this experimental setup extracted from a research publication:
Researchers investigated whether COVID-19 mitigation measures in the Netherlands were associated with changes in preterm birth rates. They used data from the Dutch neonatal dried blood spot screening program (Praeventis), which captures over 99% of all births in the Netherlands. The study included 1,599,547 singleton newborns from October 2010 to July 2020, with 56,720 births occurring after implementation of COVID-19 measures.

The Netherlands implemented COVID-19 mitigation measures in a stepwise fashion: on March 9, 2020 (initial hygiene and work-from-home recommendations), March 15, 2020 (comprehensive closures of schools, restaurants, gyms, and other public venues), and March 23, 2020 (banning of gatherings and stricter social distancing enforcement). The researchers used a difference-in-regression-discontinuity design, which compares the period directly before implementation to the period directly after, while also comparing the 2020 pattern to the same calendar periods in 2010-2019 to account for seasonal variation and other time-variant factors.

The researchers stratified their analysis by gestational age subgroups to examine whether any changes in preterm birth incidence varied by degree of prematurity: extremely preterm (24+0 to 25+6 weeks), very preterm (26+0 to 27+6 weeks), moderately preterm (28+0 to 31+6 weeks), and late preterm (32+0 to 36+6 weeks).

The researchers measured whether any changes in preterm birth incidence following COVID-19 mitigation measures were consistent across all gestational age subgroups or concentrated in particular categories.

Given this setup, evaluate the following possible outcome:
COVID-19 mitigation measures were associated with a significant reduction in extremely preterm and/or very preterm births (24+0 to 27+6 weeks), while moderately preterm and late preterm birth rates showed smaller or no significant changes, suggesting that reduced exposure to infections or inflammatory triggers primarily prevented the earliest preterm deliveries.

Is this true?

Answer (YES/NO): NO